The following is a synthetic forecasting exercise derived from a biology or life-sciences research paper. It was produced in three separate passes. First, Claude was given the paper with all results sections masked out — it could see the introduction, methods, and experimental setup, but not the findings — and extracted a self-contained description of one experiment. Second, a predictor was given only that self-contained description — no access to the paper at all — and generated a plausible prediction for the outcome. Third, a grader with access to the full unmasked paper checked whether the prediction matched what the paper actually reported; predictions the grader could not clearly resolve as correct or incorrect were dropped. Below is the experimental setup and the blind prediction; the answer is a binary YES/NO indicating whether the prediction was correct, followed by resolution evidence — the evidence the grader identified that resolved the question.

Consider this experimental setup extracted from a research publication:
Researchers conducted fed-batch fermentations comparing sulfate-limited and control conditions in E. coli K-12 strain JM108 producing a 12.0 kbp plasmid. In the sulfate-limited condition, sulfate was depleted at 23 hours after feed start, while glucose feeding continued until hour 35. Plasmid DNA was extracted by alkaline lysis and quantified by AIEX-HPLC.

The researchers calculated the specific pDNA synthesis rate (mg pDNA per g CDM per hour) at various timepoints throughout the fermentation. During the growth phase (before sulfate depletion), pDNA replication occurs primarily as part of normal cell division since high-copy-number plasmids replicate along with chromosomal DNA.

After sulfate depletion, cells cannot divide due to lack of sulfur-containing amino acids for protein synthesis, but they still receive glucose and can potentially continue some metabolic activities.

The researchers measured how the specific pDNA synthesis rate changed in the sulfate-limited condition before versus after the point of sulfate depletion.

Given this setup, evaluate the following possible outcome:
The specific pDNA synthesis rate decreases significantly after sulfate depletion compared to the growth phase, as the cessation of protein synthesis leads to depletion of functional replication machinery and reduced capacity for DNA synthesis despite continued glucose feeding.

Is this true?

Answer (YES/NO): NO